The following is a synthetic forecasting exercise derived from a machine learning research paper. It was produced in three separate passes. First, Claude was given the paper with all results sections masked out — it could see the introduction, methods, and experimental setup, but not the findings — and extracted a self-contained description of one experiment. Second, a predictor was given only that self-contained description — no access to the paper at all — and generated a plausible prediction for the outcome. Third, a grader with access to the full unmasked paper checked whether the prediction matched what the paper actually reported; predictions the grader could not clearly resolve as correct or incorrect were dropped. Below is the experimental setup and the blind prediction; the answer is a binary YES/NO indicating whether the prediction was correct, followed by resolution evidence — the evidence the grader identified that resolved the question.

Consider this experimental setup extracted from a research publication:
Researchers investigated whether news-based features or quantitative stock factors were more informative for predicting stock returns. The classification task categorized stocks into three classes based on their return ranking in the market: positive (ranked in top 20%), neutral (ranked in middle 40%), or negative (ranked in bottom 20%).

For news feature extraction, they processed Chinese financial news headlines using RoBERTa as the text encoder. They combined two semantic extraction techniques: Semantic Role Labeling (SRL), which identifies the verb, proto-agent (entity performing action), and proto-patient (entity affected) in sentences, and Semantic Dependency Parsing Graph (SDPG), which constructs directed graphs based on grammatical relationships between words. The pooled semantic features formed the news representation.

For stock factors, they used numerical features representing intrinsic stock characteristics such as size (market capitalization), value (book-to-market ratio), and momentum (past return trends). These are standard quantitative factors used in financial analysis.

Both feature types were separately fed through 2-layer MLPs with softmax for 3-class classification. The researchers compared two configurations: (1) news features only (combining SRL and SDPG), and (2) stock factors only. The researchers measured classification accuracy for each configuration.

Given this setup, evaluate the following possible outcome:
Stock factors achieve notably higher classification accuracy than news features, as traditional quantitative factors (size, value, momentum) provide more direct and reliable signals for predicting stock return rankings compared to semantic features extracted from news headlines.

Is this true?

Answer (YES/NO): NO